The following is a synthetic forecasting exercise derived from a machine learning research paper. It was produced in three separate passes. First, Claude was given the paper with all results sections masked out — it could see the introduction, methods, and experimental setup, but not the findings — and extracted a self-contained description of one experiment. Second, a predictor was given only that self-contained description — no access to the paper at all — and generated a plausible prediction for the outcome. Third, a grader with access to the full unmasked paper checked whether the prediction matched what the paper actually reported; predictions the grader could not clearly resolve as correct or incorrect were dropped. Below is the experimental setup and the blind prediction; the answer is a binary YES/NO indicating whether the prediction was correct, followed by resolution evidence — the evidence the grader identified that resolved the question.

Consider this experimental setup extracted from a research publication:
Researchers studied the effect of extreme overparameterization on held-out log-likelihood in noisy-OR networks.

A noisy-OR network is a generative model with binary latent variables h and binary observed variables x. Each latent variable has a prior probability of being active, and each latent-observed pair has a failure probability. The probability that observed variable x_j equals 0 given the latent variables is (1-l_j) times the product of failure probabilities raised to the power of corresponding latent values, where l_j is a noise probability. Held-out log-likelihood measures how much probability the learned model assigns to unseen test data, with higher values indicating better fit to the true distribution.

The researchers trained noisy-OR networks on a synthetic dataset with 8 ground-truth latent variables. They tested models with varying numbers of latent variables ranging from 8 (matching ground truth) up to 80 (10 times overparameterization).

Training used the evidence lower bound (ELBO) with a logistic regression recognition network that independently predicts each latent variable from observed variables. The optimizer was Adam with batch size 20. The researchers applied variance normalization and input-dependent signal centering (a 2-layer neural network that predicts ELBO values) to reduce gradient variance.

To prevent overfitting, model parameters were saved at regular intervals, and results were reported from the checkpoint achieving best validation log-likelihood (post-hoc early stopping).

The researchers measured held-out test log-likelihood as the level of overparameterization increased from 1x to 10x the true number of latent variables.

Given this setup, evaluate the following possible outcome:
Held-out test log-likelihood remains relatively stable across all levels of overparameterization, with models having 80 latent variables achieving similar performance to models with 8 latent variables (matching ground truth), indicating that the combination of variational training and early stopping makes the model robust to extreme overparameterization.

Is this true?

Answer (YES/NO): NO